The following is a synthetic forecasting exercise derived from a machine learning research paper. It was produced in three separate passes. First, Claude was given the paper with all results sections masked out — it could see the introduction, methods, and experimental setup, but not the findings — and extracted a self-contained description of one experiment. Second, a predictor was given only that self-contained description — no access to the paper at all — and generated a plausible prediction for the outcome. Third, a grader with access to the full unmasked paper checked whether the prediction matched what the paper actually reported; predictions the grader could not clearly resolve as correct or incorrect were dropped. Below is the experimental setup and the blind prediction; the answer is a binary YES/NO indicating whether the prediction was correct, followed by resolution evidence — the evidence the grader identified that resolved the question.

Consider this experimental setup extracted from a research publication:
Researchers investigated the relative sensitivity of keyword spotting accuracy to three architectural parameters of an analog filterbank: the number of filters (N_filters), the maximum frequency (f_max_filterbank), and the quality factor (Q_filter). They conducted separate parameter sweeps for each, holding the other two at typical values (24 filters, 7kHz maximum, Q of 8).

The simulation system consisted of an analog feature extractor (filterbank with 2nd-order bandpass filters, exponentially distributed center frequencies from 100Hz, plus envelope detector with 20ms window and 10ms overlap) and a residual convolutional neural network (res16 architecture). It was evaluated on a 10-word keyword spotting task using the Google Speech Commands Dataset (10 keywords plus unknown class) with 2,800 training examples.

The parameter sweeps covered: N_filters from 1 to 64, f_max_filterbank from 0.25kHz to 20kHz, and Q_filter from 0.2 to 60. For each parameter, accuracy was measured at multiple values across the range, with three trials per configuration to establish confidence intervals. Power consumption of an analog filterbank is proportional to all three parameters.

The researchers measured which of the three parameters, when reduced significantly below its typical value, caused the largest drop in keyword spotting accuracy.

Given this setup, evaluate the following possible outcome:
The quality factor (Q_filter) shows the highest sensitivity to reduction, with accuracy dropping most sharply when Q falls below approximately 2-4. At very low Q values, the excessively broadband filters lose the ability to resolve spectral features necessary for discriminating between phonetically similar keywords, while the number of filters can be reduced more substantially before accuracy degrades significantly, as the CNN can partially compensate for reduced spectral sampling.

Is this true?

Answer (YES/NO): YES